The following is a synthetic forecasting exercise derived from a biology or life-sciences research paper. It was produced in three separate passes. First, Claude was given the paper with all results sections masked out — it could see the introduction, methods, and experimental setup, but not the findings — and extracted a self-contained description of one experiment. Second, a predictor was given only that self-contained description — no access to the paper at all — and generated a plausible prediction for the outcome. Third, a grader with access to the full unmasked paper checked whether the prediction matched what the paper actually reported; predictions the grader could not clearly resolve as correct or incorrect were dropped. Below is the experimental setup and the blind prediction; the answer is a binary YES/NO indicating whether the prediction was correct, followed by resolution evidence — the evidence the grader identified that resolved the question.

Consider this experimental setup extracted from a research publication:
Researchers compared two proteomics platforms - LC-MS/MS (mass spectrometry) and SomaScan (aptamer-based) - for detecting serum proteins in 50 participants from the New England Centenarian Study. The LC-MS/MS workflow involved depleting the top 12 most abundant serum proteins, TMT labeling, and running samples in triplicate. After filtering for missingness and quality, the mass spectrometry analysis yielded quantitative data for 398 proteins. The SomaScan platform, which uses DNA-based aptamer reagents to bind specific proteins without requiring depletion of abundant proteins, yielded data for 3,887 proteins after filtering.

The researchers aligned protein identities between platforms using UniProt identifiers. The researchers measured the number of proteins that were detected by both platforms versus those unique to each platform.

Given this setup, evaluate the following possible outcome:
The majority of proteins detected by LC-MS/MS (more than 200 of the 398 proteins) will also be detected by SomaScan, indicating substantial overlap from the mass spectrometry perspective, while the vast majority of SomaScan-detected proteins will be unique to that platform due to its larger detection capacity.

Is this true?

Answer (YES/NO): YES